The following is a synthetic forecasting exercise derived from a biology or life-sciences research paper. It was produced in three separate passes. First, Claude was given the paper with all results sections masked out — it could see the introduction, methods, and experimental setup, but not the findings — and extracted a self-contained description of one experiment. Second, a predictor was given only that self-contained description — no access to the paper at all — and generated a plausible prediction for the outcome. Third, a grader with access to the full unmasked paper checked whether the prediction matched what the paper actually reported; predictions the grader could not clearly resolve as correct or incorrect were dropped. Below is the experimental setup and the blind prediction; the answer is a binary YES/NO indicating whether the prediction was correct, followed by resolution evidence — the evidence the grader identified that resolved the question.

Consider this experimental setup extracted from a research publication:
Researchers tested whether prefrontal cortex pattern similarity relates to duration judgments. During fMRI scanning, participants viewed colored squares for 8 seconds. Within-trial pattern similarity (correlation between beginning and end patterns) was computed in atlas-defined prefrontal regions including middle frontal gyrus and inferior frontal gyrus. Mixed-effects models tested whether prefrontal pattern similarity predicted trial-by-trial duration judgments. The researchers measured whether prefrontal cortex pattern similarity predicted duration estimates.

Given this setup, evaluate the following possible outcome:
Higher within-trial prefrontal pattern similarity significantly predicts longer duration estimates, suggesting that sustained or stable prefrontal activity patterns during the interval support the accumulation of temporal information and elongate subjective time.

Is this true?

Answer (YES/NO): NO